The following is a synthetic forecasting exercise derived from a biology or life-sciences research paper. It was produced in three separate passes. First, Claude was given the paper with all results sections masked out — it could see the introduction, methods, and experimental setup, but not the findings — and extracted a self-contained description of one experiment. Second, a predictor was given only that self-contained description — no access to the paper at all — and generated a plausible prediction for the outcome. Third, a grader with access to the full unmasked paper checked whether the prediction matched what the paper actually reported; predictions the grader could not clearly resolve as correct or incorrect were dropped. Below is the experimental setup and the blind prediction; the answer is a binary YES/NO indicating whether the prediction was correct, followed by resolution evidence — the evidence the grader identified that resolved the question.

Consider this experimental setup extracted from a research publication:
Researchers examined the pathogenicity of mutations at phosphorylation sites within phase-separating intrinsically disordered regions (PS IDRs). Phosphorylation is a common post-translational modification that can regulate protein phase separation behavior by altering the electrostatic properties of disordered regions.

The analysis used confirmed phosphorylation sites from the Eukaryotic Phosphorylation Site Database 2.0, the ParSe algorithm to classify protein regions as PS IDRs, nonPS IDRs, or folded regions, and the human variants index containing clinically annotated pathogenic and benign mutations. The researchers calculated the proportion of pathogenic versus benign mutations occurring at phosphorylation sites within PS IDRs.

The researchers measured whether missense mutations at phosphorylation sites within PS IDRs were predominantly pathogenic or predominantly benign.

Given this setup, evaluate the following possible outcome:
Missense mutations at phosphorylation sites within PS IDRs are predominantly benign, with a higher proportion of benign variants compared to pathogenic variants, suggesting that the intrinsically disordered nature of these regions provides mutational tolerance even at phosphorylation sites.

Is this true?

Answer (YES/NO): YES